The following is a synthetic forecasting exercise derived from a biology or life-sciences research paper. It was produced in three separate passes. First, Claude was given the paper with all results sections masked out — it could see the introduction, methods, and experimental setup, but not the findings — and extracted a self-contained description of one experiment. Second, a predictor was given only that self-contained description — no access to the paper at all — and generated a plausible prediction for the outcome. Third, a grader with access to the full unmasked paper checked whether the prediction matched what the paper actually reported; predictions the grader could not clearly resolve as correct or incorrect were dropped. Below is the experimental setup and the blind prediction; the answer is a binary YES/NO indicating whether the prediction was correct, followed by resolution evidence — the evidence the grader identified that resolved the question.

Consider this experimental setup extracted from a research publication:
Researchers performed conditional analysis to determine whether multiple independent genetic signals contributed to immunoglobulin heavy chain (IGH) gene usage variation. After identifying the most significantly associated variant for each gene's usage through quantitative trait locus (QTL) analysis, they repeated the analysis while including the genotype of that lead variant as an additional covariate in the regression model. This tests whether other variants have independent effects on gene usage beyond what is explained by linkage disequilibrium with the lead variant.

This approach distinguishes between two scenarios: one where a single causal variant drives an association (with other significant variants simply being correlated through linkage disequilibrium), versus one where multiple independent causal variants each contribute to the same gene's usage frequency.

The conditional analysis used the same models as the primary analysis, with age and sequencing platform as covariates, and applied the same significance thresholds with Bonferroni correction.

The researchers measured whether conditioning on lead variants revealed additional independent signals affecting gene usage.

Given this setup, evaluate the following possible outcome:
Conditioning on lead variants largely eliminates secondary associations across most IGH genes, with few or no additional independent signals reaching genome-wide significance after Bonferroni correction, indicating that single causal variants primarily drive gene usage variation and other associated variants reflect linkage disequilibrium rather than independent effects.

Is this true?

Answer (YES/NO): NO